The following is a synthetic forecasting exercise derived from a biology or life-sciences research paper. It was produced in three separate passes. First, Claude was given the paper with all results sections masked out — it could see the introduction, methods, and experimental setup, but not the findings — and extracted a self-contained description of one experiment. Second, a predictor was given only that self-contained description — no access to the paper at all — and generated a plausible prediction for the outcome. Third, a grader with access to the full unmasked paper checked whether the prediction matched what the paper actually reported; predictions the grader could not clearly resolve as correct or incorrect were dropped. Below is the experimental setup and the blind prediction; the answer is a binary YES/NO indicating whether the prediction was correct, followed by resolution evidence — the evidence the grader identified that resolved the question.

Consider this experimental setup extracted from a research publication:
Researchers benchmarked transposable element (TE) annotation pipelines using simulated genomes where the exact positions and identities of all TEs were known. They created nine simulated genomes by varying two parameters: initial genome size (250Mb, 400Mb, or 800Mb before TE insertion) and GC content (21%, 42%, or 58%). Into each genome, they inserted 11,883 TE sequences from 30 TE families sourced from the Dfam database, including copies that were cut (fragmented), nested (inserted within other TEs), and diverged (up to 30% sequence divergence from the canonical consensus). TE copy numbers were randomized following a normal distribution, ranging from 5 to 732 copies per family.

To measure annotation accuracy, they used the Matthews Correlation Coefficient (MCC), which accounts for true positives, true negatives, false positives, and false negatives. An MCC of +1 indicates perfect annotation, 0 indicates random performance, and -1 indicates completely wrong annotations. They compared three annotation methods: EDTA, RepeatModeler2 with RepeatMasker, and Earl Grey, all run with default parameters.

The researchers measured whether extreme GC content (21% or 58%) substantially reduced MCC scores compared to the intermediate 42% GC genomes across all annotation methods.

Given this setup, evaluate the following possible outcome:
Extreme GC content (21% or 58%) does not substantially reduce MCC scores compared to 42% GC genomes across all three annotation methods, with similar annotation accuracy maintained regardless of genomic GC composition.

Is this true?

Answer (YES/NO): NO